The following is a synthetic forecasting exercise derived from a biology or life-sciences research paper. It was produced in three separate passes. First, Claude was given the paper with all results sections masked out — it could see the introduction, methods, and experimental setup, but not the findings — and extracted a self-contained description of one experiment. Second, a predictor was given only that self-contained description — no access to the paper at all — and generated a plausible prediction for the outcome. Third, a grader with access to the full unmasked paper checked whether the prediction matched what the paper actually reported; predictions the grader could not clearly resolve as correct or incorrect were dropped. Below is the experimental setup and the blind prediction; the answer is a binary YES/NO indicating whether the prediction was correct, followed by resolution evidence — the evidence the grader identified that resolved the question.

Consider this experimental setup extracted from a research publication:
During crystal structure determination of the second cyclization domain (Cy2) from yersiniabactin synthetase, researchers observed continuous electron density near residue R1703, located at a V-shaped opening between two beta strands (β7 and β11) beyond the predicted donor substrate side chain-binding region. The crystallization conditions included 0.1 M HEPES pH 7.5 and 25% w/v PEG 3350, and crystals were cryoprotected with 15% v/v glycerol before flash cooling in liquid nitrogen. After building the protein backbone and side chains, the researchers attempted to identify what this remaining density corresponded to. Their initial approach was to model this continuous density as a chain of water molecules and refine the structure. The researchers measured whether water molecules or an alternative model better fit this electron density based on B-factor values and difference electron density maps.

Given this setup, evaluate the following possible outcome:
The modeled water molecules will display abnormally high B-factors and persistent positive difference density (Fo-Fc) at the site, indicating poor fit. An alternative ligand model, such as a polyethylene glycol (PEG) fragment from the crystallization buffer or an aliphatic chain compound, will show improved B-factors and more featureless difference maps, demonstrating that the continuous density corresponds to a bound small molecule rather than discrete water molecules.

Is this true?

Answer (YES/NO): YES